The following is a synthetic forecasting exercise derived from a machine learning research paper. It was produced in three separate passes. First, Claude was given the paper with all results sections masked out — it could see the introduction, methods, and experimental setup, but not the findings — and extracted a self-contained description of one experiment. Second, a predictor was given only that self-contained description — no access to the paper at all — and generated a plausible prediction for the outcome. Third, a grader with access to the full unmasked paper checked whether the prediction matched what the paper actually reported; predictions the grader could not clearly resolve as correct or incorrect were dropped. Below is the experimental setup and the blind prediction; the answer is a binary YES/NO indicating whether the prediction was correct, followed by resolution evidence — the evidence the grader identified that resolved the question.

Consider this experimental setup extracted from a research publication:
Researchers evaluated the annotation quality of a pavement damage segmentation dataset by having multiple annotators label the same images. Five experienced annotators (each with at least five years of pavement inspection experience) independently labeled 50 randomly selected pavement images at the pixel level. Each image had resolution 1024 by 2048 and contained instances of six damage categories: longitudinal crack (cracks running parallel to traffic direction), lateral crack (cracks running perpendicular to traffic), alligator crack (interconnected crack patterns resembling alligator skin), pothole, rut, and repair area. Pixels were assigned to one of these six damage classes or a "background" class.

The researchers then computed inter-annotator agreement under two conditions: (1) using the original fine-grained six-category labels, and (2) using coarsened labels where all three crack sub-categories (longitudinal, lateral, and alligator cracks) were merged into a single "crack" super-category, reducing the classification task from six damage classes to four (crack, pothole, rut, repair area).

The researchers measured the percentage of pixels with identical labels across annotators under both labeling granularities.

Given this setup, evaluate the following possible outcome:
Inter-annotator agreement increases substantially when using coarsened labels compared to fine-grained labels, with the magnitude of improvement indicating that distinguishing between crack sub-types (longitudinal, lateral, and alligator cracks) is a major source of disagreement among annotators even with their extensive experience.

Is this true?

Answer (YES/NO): NO